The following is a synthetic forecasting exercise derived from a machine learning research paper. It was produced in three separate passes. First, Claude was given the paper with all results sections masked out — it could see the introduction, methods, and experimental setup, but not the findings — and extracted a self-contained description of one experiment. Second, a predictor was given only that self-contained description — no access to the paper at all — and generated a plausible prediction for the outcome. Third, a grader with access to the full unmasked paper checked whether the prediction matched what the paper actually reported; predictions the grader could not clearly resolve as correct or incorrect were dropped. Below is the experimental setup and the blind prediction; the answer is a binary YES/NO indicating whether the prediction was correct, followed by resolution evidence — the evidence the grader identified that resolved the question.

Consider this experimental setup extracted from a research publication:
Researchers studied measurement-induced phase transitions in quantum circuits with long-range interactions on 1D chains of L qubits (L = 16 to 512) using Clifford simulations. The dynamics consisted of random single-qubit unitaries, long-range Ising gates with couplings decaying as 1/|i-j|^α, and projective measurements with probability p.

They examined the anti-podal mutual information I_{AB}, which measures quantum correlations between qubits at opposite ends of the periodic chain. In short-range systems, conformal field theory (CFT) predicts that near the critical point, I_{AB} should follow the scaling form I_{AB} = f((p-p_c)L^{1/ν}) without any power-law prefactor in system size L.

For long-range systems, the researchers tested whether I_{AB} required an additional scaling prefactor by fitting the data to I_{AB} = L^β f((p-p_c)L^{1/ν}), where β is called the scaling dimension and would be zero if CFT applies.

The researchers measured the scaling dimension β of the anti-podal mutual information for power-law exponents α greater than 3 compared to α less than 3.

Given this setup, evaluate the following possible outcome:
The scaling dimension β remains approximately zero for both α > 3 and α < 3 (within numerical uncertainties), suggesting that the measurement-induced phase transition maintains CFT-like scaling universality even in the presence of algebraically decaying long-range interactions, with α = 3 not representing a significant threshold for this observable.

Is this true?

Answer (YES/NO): NO